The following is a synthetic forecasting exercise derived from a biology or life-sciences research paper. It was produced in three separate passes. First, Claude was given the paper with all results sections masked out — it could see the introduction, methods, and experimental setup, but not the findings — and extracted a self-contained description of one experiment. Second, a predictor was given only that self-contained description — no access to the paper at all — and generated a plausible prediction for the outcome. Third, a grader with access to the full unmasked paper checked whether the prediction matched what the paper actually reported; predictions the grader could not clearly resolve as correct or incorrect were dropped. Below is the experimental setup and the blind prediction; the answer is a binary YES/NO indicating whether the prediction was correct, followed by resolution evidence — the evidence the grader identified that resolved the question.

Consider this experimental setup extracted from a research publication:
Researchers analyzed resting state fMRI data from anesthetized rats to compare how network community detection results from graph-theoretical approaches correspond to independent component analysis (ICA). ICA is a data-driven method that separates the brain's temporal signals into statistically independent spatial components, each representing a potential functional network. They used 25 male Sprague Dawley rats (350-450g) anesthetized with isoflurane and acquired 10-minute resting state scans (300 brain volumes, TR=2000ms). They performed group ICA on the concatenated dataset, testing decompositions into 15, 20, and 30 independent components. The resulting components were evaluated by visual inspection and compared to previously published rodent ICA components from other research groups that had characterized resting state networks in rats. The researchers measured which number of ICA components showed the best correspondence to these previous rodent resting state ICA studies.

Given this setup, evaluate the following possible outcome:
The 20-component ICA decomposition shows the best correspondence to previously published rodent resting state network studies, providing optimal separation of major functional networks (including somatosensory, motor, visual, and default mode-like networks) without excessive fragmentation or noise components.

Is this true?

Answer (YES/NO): YES